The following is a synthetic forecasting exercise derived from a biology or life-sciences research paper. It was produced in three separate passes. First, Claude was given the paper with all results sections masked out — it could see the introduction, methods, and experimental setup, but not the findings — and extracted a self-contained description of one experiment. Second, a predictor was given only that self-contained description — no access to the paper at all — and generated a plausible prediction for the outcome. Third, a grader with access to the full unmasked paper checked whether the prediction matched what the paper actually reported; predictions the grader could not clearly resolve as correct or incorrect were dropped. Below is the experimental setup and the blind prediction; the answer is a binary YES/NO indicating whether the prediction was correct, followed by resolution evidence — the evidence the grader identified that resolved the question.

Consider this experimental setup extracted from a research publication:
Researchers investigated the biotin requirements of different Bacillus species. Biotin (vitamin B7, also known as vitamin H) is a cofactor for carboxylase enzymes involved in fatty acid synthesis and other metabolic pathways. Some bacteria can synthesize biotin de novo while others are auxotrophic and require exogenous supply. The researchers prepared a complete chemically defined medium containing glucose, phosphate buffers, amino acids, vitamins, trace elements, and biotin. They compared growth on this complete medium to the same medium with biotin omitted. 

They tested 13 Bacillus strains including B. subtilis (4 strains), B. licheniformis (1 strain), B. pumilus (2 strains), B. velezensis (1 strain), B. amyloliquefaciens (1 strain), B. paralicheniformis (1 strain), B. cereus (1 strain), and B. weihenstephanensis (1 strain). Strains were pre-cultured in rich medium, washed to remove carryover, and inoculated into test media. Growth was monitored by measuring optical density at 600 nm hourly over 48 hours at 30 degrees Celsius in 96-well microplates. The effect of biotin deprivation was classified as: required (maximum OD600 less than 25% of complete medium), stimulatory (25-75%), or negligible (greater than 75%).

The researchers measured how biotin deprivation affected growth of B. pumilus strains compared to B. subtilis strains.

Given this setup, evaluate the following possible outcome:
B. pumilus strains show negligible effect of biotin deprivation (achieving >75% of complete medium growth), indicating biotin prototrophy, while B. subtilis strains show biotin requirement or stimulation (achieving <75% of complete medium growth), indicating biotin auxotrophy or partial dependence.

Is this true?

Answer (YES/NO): NO